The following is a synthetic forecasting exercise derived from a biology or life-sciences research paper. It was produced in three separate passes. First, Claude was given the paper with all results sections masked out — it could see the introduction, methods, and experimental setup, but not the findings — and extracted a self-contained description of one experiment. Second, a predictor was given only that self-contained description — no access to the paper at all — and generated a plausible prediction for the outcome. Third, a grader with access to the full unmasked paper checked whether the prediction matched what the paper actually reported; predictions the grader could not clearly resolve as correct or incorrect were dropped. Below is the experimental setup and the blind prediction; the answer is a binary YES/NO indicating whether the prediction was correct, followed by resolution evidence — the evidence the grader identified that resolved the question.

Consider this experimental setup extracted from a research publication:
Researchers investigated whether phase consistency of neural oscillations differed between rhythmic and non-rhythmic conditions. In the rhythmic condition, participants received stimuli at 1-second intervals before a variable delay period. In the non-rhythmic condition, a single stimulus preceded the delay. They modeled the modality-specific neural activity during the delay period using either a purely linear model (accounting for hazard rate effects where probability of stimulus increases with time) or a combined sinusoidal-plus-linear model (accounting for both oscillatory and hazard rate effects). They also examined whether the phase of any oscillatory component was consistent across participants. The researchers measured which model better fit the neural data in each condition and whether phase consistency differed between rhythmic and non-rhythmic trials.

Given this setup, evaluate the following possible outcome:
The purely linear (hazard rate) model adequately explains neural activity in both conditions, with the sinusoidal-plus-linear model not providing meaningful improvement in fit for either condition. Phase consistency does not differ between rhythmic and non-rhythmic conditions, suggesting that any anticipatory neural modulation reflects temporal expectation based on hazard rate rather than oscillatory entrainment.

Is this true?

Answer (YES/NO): NO